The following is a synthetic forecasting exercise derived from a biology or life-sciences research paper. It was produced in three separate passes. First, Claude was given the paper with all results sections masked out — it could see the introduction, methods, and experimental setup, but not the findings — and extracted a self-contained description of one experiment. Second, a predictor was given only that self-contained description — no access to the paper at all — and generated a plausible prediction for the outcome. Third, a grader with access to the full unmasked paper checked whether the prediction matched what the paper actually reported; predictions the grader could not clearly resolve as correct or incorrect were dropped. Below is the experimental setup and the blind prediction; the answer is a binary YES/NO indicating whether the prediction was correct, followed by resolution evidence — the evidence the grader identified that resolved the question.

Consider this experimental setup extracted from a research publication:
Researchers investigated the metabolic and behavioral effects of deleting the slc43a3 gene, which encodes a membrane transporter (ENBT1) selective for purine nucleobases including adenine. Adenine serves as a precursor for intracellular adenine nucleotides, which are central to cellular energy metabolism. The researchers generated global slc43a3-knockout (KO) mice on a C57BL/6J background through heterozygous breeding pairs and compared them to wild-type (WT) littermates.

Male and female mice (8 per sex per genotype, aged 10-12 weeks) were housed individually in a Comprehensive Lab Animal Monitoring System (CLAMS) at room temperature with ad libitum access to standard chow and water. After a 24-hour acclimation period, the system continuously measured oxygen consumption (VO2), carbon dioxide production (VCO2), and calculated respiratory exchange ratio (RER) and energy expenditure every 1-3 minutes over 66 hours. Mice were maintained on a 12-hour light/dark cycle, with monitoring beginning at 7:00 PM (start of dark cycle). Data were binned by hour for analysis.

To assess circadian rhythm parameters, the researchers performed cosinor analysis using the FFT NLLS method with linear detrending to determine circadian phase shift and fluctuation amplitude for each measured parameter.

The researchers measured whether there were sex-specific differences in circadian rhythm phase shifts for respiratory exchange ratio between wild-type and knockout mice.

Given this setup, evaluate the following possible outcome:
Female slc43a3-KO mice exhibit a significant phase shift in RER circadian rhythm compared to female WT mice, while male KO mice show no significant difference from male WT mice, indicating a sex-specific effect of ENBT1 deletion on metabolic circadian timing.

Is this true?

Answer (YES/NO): NO